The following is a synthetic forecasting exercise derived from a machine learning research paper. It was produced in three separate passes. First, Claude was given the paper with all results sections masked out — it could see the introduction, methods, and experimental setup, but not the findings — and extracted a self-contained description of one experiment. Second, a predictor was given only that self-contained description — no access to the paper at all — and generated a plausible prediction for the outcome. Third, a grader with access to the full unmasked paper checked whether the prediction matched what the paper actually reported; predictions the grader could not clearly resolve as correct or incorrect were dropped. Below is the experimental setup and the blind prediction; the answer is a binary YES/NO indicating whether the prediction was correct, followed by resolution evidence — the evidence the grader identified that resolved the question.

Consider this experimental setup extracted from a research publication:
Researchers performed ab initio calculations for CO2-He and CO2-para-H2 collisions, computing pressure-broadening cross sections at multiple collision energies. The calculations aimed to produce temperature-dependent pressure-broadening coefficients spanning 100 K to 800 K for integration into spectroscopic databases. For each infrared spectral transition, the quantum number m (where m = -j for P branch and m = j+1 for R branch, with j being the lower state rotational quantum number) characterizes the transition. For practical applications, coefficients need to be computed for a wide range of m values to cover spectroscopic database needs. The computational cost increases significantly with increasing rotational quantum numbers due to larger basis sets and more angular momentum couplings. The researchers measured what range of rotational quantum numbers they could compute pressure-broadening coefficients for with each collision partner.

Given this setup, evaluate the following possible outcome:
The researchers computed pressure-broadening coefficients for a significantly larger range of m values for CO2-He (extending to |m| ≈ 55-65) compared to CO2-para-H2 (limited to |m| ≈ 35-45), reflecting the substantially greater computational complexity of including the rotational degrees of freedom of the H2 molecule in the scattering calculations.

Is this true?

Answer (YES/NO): NO